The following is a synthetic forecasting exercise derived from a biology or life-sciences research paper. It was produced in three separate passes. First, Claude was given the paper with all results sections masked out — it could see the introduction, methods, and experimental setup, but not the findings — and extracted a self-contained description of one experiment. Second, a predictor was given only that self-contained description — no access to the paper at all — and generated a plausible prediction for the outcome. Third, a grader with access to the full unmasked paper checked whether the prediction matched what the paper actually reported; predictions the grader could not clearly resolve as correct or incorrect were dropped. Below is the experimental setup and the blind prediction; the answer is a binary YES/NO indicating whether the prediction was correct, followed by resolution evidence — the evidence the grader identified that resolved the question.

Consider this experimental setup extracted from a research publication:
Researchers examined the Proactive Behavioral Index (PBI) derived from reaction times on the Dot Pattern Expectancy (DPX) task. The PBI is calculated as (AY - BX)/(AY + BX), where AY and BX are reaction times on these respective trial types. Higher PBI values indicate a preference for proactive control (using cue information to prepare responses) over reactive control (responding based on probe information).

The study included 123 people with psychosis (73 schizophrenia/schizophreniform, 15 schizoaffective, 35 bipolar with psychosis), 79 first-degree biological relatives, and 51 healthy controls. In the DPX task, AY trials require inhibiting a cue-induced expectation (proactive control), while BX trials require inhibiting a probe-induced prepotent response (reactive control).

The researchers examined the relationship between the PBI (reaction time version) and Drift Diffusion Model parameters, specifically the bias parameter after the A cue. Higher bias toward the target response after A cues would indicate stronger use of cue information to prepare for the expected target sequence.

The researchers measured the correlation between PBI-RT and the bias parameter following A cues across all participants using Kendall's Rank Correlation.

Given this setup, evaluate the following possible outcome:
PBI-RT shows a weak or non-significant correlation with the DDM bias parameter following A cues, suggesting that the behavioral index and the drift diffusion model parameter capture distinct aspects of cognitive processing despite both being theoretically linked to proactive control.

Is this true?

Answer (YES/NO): YES